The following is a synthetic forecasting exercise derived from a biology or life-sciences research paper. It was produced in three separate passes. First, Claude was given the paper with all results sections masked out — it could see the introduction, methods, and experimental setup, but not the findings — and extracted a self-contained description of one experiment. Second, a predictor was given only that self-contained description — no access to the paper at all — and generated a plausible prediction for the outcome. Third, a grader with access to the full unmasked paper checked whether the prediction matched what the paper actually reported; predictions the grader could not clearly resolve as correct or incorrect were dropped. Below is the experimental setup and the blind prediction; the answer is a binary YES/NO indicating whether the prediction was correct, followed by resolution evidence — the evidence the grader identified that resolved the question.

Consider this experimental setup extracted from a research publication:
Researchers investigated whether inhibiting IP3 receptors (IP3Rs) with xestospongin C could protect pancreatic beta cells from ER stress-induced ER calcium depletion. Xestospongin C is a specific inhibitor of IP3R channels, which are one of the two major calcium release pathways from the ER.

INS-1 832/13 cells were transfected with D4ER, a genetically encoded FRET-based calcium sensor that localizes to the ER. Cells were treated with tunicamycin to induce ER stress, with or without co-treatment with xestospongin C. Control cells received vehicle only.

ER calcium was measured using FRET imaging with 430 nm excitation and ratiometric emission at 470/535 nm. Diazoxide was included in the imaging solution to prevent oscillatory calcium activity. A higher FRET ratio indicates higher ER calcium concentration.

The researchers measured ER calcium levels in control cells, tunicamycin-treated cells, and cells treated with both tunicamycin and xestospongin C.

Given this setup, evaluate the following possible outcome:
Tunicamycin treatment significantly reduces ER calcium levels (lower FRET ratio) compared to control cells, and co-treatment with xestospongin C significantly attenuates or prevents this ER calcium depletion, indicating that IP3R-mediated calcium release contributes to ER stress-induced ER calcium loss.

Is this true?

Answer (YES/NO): YES